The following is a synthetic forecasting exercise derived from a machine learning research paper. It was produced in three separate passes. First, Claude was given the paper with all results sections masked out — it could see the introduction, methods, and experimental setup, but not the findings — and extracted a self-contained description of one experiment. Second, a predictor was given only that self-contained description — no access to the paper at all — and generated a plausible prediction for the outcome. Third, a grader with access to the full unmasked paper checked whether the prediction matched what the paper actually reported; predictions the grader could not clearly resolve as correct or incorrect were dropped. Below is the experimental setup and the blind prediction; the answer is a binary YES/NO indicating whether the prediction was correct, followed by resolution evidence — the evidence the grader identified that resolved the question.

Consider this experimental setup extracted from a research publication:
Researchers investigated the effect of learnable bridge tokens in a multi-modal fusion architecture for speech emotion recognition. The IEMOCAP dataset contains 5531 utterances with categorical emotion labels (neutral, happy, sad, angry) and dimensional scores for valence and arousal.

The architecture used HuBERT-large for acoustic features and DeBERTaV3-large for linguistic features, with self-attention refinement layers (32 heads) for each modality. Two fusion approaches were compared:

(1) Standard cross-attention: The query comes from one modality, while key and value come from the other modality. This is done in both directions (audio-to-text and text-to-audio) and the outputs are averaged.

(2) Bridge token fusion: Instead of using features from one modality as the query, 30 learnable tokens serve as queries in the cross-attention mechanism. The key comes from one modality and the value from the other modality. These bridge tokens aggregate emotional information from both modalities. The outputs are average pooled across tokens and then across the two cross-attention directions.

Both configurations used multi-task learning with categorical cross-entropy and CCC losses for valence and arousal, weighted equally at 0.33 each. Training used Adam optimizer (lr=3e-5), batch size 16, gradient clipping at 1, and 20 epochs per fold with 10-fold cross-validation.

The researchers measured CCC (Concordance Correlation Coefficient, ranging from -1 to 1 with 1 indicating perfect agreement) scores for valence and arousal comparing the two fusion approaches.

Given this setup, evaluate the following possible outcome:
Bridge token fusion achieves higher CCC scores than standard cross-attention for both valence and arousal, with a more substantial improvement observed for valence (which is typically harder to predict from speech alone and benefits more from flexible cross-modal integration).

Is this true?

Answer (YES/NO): NO